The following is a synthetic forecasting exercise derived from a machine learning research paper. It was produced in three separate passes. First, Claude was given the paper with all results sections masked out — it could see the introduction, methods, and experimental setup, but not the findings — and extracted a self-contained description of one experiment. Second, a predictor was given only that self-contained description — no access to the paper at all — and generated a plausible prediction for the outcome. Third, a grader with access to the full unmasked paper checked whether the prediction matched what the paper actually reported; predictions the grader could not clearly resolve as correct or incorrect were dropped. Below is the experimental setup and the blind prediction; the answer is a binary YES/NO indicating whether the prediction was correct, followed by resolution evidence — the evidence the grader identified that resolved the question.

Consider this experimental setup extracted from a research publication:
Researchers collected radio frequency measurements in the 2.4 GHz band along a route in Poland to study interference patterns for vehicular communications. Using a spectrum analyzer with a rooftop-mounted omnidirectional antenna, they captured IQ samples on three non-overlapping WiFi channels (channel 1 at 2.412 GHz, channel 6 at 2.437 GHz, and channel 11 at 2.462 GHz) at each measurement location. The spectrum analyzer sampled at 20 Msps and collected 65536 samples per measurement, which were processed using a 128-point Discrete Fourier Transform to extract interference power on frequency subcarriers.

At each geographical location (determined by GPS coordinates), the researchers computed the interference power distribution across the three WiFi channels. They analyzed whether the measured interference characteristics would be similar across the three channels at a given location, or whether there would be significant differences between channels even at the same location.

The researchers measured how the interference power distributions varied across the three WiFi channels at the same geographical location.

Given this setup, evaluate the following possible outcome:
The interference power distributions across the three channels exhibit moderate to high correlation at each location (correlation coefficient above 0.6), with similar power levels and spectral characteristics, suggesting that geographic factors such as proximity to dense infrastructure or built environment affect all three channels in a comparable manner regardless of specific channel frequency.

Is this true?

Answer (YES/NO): NO